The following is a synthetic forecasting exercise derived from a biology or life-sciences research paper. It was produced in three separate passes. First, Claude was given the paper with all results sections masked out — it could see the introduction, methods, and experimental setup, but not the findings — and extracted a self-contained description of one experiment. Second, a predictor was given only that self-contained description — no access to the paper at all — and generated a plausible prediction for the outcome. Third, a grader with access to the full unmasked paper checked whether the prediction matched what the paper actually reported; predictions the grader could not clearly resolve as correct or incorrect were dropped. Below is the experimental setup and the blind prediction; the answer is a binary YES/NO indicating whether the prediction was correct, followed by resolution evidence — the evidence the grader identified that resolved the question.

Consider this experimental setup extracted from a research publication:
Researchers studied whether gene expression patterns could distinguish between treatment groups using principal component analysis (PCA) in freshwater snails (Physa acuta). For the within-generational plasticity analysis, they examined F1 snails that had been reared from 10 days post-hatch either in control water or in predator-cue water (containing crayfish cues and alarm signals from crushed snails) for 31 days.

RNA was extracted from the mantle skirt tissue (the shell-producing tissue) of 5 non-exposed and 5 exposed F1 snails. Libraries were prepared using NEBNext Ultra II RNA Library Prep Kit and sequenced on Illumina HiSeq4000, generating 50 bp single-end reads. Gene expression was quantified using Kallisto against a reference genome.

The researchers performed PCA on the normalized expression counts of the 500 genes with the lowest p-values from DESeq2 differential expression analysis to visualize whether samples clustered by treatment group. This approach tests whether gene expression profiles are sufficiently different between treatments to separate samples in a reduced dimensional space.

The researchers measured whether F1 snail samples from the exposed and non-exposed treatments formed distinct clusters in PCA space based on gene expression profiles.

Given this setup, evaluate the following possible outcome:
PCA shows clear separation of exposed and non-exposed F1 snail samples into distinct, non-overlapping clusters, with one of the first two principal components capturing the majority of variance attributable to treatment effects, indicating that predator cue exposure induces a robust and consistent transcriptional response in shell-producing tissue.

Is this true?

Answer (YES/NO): NO